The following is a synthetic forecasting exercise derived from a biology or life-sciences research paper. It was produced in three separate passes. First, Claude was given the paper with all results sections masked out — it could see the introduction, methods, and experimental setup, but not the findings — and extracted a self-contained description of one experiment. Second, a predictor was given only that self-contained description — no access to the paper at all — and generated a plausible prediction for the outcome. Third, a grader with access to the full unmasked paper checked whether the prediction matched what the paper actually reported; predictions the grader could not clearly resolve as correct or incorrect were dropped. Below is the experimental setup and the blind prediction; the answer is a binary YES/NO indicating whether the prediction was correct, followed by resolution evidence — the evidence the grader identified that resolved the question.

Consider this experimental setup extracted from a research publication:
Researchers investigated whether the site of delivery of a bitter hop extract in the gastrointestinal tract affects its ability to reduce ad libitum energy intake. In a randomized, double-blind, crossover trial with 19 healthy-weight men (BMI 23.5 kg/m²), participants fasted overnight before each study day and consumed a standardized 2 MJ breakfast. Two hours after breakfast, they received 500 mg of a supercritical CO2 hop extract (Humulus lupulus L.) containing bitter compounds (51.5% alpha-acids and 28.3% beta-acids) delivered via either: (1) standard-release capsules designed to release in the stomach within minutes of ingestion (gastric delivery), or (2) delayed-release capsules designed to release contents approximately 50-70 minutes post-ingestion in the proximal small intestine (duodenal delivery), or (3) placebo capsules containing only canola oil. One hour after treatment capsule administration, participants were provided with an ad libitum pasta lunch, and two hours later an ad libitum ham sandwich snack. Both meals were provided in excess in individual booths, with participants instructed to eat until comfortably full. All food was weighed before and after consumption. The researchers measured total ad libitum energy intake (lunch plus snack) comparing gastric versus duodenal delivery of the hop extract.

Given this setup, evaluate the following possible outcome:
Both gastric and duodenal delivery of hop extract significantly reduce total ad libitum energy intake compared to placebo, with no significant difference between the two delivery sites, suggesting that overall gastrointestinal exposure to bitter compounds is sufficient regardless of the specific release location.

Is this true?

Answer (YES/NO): YES